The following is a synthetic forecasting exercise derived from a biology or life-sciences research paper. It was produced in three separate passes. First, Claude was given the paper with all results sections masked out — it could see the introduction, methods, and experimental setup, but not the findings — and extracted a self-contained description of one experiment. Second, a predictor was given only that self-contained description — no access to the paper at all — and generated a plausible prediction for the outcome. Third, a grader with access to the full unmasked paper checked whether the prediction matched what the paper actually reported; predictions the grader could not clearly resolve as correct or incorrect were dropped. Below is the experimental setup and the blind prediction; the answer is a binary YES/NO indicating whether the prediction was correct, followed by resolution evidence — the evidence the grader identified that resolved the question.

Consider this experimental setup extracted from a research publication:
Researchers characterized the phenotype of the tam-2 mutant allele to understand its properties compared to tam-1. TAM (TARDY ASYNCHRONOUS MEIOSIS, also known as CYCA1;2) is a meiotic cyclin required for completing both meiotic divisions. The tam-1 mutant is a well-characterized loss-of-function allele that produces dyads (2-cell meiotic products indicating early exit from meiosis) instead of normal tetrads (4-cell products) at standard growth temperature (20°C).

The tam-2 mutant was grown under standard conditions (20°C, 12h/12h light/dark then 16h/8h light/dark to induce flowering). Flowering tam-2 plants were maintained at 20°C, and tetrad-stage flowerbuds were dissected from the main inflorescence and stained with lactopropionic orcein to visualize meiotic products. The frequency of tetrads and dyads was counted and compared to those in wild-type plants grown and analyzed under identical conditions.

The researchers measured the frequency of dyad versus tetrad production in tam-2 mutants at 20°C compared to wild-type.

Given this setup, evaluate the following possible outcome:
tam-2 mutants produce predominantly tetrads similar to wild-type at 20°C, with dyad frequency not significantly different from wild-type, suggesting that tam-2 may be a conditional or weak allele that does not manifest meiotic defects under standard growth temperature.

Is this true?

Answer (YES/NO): NO